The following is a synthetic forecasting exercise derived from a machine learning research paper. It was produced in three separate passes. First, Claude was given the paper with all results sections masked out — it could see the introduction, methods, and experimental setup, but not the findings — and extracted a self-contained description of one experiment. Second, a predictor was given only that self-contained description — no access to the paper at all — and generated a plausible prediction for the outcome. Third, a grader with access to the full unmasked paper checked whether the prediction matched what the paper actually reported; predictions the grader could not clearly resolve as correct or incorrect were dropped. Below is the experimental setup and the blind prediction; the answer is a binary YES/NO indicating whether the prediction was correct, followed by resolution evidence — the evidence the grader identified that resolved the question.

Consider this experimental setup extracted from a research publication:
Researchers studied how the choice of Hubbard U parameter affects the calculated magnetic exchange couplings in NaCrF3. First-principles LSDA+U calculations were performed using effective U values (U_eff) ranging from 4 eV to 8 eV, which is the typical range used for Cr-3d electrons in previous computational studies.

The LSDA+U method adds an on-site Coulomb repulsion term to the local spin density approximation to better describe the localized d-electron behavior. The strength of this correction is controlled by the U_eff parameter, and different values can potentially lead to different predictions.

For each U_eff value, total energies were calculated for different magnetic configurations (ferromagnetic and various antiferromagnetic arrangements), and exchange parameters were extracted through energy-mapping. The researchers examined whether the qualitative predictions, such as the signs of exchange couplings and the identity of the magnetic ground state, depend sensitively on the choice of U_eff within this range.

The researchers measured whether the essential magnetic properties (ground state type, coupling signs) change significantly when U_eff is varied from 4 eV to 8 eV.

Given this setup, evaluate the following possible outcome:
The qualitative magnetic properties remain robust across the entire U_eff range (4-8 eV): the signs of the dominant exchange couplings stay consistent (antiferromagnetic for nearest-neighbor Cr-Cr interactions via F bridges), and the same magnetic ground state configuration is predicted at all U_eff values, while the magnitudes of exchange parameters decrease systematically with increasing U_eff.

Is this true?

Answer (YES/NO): NO